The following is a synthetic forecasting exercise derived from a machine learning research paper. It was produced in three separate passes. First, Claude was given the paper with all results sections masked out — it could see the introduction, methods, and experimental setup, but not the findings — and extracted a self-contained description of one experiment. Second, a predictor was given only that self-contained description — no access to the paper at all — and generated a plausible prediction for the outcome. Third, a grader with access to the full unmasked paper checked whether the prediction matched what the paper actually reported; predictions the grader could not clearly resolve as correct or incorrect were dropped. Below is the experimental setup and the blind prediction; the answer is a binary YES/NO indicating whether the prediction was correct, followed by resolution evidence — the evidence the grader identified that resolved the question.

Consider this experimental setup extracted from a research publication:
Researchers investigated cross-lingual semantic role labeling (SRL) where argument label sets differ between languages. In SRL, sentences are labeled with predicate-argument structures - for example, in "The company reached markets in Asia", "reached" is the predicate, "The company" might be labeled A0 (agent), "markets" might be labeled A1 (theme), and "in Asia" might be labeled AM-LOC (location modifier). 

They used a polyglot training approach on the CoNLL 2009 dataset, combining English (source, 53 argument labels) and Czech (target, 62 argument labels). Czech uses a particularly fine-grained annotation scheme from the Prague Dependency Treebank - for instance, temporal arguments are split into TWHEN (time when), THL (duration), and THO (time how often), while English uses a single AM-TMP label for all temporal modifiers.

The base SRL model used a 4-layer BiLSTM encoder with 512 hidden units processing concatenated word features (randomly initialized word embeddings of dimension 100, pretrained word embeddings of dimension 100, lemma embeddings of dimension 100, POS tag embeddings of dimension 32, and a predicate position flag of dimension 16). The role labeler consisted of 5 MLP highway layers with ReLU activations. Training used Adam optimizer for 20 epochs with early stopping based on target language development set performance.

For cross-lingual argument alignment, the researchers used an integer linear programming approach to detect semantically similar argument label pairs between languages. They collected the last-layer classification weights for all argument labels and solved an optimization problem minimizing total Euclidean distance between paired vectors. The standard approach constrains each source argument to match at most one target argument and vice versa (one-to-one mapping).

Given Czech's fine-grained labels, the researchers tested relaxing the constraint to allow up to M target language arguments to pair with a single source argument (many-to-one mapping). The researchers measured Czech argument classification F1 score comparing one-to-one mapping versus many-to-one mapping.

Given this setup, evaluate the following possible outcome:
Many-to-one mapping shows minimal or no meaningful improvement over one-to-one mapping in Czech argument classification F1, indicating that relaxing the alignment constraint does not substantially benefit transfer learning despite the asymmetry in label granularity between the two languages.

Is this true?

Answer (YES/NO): YES